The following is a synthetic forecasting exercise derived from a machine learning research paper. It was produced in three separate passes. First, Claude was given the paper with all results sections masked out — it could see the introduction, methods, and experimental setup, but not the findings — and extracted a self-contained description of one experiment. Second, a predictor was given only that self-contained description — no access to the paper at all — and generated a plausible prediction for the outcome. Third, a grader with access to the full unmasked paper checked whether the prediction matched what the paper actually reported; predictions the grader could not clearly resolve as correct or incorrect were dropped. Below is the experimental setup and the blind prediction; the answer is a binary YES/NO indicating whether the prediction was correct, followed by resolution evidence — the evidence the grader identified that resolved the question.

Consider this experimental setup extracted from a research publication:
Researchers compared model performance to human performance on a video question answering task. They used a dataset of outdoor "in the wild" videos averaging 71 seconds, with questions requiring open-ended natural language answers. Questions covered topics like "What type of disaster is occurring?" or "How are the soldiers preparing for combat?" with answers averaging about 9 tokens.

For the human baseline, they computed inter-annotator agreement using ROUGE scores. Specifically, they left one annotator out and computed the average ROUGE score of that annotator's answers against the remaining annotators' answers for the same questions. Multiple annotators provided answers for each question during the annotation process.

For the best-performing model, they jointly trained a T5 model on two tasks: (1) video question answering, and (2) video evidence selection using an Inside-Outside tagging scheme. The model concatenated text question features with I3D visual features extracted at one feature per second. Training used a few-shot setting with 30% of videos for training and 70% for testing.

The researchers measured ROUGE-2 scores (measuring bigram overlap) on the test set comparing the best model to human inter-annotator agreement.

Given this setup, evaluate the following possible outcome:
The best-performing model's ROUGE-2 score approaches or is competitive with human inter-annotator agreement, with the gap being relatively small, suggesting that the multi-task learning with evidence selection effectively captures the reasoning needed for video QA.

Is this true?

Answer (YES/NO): YES